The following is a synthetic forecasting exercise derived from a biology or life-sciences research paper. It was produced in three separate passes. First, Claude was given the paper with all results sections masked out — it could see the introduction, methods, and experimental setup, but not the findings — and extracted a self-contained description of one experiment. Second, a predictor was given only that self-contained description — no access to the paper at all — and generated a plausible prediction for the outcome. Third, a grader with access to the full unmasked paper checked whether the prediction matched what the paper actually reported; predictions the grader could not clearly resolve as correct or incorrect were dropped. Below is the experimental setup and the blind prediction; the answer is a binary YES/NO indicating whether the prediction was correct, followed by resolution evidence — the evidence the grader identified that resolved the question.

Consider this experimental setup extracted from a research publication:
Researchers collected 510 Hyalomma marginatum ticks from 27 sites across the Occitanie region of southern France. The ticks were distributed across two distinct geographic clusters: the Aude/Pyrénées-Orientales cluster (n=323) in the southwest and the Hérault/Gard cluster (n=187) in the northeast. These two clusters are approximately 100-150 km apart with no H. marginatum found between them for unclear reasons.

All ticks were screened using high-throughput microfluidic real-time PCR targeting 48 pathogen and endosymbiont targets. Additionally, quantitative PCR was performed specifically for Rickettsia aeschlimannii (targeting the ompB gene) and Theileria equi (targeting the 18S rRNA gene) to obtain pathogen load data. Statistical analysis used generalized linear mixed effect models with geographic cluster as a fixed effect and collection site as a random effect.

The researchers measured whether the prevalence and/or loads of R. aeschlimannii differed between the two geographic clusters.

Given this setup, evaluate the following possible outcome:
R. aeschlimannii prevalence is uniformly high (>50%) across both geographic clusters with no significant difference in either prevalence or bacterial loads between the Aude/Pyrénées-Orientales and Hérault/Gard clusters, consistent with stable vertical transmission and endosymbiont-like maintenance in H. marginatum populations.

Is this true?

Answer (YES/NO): NO